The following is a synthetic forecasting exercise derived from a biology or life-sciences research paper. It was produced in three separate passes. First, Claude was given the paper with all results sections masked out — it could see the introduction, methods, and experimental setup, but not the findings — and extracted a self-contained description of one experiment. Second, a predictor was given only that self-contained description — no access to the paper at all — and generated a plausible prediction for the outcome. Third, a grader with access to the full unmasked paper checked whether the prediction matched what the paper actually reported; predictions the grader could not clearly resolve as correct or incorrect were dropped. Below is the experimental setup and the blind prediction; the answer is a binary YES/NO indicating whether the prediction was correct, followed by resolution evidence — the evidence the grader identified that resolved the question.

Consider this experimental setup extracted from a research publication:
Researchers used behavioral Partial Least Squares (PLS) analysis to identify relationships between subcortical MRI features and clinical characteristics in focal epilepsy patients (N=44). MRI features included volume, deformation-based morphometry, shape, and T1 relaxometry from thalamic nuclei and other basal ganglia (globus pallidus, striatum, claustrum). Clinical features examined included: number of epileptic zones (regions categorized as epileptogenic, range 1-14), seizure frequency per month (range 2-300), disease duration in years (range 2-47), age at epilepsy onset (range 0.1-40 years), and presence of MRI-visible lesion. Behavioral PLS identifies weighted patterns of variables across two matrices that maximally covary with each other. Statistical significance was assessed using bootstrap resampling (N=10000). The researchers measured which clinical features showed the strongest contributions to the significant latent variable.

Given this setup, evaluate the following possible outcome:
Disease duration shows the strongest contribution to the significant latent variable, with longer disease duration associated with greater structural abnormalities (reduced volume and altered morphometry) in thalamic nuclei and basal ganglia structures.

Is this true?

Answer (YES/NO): NO